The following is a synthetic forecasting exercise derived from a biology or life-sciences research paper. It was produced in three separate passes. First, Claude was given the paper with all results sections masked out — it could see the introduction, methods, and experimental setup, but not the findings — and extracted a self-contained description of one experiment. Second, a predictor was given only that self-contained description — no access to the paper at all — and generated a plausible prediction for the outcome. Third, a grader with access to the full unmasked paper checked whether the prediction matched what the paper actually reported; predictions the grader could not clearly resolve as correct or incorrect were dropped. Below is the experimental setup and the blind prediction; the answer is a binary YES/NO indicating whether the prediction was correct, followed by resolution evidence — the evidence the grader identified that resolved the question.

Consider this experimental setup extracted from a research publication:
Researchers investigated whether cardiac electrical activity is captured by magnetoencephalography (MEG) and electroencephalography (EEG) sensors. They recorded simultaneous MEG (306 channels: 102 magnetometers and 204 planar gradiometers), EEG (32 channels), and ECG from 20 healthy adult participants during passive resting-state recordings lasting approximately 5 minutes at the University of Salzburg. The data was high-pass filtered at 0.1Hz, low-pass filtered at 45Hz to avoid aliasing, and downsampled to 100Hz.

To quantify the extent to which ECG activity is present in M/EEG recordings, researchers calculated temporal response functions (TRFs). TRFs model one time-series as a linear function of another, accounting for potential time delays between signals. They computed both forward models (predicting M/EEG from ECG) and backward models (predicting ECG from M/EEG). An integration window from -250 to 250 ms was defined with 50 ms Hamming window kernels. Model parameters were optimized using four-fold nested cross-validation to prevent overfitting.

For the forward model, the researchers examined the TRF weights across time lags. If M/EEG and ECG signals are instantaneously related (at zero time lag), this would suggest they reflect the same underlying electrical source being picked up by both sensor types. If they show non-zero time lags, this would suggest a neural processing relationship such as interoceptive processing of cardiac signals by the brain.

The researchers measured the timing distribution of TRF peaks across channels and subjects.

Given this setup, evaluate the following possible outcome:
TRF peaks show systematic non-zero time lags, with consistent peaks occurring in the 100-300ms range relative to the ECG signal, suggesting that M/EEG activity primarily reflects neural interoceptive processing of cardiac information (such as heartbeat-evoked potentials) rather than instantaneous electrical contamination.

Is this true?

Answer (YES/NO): NO